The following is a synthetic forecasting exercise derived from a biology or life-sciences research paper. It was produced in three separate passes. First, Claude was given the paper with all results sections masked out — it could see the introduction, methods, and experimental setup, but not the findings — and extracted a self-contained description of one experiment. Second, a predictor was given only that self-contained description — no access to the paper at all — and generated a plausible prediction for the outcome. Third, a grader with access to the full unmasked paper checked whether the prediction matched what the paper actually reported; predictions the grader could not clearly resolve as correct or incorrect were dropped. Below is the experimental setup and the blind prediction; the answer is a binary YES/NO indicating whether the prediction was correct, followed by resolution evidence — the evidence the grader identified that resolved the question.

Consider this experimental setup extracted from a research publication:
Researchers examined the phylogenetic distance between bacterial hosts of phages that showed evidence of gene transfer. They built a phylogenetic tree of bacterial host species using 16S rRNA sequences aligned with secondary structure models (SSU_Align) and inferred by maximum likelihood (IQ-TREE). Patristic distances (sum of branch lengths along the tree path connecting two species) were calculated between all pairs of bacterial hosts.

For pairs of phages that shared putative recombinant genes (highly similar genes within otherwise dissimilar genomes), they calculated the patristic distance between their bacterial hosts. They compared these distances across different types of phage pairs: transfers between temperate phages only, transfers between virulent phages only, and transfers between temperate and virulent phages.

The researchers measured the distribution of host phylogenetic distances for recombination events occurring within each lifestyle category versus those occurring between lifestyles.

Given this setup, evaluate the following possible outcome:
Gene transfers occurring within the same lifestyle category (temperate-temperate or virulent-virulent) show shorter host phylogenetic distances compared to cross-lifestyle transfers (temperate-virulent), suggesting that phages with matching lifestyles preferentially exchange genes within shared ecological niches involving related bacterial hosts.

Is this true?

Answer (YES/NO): NO